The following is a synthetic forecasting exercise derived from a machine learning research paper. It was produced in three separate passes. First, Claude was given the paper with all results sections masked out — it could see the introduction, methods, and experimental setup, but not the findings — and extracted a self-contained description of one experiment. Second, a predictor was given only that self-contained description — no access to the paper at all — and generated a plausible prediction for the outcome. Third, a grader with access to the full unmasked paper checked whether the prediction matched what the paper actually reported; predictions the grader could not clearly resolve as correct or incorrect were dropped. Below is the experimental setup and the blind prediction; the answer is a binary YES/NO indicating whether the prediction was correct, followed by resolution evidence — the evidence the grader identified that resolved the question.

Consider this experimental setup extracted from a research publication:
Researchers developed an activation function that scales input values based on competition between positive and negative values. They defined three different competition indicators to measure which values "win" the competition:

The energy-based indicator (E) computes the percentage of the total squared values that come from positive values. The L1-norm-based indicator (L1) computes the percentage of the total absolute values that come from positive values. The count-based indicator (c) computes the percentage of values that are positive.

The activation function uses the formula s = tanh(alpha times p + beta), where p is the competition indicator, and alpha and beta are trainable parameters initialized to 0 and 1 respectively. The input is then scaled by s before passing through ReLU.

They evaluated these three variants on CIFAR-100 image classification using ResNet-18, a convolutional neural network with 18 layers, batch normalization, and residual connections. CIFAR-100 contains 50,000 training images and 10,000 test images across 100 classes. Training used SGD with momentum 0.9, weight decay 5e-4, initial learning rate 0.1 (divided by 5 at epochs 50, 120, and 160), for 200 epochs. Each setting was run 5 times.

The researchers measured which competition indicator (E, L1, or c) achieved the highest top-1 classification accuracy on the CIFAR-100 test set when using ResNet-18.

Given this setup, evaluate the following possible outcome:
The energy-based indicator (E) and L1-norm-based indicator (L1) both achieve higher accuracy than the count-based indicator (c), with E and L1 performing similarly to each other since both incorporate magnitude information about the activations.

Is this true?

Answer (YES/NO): YES